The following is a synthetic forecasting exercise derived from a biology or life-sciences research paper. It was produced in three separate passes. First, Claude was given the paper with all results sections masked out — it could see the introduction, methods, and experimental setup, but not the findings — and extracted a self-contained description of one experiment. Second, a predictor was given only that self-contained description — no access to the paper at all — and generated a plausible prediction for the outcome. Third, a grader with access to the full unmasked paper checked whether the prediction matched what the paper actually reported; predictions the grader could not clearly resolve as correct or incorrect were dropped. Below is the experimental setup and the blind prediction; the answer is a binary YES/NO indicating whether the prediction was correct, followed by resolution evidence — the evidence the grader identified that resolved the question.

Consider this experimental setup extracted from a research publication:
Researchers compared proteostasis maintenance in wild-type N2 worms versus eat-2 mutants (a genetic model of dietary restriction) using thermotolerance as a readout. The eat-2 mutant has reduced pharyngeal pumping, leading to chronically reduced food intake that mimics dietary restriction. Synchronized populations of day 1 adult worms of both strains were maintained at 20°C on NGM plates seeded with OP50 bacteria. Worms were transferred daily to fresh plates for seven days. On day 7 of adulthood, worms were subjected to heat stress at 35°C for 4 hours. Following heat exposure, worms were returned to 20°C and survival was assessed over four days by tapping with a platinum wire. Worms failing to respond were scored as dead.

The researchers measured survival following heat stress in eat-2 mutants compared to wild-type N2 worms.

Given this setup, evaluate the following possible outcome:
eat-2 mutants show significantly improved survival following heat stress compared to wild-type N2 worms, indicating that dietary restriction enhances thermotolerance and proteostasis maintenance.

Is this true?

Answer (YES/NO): YES